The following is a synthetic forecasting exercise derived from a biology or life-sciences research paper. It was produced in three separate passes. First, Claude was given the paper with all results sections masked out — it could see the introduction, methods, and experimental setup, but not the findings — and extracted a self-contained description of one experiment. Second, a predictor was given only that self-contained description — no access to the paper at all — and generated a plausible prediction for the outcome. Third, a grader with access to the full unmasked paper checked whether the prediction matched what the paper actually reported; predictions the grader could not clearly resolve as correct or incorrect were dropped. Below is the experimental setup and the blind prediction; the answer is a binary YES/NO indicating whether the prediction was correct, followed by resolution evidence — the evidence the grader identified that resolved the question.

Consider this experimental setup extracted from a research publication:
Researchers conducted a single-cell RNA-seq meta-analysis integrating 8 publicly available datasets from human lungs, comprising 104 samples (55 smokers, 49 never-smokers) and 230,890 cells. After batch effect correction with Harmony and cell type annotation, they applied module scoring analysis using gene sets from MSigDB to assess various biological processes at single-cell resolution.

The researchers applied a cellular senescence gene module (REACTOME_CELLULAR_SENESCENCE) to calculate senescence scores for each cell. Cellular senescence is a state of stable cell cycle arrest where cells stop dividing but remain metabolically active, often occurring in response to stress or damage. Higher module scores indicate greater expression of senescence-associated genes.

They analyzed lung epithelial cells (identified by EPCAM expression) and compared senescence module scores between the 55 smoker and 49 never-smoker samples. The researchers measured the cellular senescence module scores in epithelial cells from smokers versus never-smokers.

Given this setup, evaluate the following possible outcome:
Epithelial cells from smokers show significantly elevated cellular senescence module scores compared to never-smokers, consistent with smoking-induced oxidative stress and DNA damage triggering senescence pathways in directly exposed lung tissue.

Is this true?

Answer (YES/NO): YES